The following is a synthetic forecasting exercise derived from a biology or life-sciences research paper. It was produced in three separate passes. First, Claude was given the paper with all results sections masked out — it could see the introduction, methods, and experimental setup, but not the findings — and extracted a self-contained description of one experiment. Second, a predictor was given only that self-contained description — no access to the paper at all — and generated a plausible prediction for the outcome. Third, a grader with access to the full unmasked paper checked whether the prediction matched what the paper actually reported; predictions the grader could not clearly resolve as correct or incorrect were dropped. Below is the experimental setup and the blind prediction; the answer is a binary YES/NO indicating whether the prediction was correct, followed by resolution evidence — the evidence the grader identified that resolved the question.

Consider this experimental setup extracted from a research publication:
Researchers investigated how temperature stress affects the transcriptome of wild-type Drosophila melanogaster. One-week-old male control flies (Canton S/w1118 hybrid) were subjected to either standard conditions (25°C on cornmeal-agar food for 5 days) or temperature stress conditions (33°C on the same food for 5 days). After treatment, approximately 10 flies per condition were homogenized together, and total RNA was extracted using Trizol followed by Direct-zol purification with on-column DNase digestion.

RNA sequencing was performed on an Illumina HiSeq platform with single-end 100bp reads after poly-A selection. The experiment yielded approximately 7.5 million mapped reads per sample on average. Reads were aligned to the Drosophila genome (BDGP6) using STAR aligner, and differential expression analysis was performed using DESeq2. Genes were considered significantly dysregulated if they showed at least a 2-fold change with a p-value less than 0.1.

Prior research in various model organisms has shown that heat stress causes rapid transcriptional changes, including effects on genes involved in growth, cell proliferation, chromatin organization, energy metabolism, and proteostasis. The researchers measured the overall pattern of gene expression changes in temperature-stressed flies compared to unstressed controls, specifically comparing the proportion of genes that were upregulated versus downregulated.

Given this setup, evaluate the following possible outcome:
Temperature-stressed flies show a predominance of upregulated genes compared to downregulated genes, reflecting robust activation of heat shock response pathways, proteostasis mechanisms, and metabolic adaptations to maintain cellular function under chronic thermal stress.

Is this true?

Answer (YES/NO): NO